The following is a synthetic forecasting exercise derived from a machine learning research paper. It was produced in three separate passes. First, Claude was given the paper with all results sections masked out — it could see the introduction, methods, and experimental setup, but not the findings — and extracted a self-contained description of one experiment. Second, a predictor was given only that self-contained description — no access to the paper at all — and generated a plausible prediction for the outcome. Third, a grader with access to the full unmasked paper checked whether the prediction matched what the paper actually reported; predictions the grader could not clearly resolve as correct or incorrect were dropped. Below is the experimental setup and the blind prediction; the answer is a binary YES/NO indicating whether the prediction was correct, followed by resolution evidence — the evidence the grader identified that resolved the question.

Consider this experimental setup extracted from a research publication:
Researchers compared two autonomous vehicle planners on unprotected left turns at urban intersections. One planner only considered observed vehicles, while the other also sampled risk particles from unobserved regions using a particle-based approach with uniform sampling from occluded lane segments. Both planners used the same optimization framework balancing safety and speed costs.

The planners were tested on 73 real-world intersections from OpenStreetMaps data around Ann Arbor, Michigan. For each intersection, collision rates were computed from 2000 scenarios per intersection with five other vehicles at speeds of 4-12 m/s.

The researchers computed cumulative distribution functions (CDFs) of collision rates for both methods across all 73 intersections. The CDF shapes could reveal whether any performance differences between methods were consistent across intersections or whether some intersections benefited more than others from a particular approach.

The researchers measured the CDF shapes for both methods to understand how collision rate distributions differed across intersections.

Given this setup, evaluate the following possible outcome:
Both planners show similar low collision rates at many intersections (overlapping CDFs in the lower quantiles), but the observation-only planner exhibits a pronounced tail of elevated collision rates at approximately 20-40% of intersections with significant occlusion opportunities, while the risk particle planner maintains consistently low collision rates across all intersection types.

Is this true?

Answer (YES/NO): NO